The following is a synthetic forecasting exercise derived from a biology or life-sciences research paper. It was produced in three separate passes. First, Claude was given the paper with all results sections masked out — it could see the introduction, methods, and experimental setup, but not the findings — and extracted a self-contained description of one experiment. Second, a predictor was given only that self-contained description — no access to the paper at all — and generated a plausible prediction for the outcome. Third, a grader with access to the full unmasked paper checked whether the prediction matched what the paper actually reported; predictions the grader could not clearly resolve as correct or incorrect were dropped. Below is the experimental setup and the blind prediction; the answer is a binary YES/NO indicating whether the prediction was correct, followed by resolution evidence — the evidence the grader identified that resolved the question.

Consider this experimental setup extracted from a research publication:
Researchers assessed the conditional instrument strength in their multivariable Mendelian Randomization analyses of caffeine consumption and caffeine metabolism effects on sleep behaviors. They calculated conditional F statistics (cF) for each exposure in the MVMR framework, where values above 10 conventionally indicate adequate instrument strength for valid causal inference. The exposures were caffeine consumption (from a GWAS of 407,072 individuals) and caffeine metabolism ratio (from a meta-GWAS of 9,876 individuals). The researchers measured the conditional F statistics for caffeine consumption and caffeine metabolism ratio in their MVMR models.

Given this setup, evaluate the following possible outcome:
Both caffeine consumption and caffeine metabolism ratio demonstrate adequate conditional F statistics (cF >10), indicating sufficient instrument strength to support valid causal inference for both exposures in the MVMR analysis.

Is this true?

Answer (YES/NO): NO